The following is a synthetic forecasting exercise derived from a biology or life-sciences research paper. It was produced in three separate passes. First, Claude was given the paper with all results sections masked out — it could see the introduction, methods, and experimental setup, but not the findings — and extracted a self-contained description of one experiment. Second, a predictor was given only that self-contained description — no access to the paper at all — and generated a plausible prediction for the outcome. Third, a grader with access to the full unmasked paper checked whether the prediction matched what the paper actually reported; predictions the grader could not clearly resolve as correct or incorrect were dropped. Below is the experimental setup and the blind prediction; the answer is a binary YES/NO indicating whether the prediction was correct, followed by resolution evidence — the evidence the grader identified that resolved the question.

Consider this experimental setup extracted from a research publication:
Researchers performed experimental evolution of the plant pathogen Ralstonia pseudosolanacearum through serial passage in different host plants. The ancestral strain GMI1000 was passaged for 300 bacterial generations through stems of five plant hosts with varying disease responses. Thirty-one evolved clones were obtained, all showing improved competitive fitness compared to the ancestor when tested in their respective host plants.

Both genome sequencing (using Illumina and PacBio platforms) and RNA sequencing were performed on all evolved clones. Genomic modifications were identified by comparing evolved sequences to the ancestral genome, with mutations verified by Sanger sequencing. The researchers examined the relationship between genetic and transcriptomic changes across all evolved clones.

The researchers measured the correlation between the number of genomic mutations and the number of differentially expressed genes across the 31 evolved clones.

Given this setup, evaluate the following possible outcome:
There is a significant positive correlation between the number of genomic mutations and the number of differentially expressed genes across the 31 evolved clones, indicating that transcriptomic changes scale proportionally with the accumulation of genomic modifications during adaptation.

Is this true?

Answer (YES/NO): NO